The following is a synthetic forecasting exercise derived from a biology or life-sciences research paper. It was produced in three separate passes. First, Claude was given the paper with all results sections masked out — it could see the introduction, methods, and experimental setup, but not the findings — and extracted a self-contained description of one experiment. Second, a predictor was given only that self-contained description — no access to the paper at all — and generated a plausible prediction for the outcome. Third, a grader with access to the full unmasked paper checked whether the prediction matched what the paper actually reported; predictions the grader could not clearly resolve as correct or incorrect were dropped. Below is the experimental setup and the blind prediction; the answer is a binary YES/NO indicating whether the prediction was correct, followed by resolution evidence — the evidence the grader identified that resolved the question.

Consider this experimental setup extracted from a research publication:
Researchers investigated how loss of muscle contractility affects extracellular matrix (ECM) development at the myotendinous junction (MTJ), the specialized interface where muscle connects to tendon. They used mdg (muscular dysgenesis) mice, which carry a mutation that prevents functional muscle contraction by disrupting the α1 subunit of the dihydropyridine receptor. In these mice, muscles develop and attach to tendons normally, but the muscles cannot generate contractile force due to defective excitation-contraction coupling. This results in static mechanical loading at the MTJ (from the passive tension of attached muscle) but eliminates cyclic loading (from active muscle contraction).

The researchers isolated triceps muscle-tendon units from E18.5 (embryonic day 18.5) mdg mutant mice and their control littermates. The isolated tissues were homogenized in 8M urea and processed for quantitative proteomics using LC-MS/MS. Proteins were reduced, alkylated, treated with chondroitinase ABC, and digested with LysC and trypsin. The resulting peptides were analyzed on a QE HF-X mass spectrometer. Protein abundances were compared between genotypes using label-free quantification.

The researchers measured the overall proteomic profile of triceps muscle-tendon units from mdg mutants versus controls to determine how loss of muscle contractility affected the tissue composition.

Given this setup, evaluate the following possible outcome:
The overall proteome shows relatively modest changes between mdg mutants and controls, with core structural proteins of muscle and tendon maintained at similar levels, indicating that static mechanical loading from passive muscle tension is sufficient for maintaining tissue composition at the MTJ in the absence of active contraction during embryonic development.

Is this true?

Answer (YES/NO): NO